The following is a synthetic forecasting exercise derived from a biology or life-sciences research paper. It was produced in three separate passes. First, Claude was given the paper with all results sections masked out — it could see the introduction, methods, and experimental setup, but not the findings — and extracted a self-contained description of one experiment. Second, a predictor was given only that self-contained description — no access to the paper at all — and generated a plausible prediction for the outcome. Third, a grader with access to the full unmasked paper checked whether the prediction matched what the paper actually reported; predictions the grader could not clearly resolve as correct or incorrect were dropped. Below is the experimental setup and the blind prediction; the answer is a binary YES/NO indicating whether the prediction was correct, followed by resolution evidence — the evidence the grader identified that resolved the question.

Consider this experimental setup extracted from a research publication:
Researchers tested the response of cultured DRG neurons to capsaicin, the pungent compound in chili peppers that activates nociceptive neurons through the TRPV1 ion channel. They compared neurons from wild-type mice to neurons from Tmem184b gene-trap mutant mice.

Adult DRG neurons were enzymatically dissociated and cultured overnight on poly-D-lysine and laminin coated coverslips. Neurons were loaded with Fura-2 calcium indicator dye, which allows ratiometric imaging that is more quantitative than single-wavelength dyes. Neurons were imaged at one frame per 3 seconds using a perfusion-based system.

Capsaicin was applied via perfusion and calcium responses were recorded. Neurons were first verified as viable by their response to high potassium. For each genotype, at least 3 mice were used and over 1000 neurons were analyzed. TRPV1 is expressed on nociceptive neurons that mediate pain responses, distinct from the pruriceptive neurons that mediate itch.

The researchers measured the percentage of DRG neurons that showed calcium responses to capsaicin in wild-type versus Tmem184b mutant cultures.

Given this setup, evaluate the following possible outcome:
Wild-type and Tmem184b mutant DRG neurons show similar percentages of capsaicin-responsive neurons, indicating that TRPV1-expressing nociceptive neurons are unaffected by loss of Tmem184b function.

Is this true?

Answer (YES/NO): NO